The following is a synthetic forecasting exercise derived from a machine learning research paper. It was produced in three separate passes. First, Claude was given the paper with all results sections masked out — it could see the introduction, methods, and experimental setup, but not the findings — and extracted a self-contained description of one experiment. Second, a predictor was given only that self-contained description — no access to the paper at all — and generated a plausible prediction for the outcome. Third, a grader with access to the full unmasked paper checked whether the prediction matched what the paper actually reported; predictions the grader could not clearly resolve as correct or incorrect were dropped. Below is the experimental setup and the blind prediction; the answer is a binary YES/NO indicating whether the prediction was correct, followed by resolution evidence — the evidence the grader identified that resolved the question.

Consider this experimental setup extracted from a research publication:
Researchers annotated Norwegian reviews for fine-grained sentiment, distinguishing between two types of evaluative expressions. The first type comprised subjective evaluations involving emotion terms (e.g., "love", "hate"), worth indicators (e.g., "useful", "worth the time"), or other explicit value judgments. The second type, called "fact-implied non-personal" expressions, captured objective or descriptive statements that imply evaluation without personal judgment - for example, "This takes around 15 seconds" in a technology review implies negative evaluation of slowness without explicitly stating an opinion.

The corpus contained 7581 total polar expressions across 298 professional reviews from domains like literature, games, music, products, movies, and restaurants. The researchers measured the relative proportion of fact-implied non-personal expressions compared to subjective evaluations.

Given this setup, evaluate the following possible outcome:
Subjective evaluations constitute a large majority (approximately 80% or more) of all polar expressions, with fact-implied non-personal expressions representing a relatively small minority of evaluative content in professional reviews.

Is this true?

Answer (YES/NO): YES